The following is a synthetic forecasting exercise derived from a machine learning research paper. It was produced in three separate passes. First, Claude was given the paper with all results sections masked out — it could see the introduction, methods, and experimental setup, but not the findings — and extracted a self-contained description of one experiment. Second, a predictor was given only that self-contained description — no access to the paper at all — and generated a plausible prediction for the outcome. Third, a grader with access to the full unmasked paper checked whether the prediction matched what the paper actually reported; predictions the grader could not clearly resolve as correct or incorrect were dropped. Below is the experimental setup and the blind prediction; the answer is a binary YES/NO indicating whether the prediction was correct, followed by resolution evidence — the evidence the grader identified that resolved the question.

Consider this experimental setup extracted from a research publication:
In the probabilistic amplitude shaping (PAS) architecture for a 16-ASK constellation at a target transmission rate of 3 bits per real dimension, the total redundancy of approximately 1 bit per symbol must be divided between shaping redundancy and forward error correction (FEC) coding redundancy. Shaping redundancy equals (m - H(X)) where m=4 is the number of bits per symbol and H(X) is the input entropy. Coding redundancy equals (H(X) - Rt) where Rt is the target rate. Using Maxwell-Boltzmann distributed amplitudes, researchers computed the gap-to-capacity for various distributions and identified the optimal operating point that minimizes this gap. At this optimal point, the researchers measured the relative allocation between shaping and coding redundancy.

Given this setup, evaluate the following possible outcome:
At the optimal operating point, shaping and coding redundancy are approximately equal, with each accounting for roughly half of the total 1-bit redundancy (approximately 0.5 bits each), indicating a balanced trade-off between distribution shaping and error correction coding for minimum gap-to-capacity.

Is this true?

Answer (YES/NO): NO